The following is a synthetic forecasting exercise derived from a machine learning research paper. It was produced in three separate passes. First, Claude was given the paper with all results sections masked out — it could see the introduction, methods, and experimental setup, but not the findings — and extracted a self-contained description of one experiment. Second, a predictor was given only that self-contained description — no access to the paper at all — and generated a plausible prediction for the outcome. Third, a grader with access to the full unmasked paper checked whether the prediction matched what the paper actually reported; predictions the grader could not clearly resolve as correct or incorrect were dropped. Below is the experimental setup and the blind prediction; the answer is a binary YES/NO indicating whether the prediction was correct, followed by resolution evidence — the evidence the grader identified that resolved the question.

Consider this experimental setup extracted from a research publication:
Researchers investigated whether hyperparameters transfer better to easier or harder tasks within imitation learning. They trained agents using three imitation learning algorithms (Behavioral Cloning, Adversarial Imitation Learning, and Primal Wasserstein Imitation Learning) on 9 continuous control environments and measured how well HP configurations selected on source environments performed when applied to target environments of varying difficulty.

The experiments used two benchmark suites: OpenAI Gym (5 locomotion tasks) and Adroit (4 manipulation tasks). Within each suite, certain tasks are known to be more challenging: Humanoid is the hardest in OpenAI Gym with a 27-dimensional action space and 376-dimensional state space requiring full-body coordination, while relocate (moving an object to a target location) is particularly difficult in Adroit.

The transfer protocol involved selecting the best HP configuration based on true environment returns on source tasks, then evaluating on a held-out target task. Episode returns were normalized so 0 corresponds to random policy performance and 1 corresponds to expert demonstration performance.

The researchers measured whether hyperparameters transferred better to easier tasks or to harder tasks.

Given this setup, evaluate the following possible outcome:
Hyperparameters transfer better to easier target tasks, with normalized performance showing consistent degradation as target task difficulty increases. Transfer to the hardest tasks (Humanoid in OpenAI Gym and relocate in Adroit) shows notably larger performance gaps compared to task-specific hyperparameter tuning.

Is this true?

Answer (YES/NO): YES